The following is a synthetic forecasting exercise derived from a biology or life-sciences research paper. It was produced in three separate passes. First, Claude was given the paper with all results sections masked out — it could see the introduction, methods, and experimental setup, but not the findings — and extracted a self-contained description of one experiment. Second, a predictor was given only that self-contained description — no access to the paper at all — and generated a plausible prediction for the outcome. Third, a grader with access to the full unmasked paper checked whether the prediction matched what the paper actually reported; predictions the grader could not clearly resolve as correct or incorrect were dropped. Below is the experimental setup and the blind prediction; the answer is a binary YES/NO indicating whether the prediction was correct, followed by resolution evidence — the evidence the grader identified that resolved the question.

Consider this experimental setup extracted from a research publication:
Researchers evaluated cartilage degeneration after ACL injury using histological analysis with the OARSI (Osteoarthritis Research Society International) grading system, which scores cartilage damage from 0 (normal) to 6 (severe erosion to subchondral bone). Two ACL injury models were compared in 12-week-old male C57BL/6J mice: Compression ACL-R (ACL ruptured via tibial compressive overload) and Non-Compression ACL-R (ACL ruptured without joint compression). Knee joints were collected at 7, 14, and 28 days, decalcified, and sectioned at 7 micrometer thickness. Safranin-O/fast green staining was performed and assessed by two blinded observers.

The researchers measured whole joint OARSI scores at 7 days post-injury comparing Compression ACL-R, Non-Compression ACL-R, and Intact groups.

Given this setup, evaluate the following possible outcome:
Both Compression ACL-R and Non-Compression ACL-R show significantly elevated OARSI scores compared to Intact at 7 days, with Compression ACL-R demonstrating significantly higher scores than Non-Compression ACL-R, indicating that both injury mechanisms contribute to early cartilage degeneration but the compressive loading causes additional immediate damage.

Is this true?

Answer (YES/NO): NO